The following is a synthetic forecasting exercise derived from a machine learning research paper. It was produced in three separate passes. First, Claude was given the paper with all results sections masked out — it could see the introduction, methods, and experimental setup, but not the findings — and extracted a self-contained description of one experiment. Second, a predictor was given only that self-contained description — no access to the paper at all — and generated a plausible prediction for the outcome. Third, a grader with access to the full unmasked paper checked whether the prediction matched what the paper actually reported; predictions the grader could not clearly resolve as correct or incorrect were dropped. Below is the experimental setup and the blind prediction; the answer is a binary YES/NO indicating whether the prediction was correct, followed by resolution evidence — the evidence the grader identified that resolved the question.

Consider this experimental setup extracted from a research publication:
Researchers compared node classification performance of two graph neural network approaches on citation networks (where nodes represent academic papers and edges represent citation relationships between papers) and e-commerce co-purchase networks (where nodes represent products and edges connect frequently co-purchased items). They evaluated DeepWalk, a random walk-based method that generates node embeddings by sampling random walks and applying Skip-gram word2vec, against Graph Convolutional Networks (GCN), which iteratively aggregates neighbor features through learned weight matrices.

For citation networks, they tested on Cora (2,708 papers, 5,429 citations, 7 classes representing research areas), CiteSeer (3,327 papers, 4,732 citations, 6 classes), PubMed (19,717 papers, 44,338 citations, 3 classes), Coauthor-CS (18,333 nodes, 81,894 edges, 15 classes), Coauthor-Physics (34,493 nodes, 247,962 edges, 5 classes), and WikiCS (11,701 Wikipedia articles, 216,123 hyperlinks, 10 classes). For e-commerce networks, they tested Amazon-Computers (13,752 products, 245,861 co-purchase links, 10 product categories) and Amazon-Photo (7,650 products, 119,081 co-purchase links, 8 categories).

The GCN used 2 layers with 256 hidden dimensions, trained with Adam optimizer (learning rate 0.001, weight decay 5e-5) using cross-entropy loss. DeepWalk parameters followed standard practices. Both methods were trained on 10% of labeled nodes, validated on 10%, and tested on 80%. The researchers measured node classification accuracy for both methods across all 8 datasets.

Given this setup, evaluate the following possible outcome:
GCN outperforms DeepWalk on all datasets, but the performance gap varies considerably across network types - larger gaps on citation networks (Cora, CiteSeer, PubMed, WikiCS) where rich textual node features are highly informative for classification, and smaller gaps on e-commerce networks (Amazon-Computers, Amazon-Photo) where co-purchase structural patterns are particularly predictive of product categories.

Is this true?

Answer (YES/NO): NO